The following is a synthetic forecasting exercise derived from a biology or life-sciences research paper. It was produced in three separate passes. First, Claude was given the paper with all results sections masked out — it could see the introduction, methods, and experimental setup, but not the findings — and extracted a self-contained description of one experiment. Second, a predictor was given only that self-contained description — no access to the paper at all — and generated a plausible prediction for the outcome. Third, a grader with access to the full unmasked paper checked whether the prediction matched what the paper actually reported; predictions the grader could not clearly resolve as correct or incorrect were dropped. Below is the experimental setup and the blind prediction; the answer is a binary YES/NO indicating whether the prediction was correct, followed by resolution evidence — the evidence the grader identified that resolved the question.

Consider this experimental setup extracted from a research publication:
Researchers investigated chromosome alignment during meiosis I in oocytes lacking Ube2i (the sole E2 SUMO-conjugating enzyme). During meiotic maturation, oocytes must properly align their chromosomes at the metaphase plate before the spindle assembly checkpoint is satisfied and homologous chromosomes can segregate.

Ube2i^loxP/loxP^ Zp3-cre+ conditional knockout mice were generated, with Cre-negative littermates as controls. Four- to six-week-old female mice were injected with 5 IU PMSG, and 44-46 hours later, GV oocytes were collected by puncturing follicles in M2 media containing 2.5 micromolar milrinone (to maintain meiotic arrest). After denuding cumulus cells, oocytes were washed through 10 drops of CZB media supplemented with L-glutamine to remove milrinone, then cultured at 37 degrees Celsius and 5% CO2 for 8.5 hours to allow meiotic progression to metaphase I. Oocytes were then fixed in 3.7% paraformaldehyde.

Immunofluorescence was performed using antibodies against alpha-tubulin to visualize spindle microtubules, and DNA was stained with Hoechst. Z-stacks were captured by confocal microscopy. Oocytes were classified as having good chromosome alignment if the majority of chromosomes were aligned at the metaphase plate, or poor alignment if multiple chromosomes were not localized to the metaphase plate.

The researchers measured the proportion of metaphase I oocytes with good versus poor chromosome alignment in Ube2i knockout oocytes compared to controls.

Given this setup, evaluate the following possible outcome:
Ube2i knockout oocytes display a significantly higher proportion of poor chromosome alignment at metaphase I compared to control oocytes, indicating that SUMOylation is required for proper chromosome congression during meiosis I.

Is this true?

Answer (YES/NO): YES